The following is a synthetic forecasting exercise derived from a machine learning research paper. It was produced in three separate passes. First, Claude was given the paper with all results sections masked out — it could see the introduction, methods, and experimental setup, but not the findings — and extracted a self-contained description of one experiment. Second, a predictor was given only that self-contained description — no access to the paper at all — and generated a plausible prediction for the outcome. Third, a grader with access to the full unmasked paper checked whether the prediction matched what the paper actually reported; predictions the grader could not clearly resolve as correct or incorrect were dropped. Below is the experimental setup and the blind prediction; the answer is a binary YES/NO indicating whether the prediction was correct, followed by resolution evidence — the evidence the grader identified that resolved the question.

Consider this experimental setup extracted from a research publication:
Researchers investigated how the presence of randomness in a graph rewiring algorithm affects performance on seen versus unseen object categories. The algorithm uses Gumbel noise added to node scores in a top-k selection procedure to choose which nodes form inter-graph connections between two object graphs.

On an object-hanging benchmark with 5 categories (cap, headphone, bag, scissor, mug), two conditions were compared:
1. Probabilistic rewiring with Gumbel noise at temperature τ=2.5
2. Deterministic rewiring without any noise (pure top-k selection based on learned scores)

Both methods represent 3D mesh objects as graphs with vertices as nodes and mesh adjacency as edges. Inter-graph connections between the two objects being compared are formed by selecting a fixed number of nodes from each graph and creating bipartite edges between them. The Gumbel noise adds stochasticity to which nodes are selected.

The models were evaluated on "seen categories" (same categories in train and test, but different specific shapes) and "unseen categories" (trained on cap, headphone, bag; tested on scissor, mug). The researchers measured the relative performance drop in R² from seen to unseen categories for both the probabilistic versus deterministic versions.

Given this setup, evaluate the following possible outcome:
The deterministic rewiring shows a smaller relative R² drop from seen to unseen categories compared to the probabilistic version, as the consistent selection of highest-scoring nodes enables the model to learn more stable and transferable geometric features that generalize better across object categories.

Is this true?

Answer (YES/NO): NO